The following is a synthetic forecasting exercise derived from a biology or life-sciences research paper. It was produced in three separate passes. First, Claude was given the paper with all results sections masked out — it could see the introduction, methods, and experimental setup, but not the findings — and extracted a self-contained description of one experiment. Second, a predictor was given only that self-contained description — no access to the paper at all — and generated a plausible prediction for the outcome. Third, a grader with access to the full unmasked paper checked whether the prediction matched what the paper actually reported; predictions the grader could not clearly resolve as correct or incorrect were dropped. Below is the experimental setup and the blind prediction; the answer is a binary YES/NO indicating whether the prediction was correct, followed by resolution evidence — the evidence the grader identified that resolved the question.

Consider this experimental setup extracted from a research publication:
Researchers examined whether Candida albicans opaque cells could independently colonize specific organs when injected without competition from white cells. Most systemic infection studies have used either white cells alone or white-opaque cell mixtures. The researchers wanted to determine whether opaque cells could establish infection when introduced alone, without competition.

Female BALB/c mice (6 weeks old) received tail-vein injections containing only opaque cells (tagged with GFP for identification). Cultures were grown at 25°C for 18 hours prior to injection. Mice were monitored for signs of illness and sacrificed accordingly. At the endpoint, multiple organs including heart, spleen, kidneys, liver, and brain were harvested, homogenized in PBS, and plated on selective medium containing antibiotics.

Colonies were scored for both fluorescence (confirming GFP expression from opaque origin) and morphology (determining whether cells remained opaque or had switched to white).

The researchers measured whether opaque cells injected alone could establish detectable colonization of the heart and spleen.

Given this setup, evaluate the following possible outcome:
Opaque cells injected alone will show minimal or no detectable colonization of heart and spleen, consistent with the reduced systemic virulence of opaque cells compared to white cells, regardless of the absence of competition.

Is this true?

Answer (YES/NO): NO